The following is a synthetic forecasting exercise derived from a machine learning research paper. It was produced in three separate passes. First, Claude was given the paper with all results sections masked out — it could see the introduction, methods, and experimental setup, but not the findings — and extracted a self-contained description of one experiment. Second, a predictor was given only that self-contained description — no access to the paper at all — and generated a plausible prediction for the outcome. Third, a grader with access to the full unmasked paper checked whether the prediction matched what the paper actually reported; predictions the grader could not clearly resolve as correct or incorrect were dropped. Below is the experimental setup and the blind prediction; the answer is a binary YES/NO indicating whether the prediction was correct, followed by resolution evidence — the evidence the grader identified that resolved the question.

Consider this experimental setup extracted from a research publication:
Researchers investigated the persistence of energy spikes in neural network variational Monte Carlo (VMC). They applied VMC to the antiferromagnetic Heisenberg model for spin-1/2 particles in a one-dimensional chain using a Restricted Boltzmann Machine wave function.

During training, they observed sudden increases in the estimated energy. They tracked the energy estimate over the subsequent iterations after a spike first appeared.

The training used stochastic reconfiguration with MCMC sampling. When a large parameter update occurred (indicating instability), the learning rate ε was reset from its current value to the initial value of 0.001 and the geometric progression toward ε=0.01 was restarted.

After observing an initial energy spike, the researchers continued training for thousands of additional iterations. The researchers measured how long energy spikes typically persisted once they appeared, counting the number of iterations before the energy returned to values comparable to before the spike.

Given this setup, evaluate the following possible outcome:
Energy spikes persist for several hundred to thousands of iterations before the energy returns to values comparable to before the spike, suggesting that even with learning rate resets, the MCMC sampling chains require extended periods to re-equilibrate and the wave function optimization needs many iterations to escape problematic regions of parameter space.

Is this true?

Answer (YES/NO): YES